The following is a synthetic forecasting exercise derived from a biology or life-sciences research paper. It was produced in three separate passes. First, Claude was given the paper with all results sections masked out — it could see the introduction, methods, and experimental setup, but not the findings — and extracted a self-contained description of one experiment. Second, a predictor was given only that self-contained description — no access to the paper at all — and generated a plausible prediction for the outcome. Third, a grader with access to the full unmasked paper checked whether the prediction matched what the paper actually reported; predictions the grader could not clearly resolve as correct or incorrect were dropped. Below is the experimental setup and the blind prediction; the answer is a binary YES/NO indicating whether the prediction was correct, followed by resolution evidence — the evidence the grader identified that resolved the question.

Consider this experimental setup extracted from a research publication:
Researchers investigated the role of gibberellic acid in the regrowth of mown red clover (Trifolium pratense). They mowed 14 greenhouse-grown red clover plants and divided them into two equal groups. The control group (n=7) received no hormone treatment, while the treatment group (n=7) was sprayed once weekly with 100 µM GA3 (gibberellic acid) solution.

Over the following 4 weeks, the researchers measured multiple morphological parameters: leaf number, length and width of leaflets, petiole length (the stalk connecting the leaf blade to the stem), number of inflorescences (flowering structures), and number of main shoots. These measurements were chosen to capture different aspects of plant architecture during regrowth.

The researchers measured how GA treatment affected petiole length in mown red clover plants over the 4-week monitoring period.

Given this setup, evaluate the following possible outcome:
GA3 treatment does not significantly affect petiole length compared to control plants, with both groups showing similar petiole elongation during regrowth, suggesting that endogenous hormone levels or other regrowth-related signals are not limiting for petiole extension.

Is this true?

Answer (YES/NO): NO